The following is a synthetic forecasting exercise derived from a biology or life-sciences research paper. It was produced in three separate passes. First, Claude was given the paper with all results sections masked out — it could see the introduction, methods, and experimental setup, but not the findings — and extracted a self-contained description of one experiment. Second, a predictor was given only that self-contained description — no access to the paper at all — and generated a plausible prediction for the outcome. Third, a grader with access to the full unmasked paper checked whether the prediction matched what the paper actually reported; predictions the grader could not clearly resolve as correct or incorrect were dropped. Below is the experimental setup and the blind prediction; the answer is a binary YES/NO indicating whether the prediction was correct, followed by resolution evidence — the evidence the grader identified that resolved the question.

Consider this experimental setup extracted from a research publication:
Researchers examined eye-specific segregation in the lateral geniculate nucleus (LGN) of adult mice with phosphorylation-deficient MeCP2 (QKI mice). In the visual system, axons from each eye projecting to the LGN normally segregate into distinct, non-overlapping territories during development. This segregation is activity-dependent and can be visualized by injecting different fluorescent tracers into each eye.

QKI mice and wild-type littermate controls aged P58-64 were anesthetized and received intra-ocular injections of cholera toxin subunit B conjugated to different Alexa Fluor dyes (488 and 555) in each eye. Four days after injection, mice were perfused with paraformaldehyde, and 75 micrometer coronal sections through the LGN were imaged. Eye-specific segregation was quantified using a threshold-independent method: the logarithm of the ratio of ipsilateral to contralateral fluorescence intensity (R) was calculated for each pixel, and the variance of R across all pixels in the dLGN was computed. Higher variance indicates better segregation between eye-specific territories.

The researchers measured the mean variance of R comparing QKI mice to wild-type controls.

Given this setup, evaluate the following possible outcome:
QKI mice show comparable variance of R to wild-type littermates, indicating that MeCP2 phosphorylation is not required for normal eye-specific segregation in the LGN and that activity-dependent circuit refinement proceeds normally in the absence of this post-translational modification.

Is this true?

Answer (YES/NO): NO